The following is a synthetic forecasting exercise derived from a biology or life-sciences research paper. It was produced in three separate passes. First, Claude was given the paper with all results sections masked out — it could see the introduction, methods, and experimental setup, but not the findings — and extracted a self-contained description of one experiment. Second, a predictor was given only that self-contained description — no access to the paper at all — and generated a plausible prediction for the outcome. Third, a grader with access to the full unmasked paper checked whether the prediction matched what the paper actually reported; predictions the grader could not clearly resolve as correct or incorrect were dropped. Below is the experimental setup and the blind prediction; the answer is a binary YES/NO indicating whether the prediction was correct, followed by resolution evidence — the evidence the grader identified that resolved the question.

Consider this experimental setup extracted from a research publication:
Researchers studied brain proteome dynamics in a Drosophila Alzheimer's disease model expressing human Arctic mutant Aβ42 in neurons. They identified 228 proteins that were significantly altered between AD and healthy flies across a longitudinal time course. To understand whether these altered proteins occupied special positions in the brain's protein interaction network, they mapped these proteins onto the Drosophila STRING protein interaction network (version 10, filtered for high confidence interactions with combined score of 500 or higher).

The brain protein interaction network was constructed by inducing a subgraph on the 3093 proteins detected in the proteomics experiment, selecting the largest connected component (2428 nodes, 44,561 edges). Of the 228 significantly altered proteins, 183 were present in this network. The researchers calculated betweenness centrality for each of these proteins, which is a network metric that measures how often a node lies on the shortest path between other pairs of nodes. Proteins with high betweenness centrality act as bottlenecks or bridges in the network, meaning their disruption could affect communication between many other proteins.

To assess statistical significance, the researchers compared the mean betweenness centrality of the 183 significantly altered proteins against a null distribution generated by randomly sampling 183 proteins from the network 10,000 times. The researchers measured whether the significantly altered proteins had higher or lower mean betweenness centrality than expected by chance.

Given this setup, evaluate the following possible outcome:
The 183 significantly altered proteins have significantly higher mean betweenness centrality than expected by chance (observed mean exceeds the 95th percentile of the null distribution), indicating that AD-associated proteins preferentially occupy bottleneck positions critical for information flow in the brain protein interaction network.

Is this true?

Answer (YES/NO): YES